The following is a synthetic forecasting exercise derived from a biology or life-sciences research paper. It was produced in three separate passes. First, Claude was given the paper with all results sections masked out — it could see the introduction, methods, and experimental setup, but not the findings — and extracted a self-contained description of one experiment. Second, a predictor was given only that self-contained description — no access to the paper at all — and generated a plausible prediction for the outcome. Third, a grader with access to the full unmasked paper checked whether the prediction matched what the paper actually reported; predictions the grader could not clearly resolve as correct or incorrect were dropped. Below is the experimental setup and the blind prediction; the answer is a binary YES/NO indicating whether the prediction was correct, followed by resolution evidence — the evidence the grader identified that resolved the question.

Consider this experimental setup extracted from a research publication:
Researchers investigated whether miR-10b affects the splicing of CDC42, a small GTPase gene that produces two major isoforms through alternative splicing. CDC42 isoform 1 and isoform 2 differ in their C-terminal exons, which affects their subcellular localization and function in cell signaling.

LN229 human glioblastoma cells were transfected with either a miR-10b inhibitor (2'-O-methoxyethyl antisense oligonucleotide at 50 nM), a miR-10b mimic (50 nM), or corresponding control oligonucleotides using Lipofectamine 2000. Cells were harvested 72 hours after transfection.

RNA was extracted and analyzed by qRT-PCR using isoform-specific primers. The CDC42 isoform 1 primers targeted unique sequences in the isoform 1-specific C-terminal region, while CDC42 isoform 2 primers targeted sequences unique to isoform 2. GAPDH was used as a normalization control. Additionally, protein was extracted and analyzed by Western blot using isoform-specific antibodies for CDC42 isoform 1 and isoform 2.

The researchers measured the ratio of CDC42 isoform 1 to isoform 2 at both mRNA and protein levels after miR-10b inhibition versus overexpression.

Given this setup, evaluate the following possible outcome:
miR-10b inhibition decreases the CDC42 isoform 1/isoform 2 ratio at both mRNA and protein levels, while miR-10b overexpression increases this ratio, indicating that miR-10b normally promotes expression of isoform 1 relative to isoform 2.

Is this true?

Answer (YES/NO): NO